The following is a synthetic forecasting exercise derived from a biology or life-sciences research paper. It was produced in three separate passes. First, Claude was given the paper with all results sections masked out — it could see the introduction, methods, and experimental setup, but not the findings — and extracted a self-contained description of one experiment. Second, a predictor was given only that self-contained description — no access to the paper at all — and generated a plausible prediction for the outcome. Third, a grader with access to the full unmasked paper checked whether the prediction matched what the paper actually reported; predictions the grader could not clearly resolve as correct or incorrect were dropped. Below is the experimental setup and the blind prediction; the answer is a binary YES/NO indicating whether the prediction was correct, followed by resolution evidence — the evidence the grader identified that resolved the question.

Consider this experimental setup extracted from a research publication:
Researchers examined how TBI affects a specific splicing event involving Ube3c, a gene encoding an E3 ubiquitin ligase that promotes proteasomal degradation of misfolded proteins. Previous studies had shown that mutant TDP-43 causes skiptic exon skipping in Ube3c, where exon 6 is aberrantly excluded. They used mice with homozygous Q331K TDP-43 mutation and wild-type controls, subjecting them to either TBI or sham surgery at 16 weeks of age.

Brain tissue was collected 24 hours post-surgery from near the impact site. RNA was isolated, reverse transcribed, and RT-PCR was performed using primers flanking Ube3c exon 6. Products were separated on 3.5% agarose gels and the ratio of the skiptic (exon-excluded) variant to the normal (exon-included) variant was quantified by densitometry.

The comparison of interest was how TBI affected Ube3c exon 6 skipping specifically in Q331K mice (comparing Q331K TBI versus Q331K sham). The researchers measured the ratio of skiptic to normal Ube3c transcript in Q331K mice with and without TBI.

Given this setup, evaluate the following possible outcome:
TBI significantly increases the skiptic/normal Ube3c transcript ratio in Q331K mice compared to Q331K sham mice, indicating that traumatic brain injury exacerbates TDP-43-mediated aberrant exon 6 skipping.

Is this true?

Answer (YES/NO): NO